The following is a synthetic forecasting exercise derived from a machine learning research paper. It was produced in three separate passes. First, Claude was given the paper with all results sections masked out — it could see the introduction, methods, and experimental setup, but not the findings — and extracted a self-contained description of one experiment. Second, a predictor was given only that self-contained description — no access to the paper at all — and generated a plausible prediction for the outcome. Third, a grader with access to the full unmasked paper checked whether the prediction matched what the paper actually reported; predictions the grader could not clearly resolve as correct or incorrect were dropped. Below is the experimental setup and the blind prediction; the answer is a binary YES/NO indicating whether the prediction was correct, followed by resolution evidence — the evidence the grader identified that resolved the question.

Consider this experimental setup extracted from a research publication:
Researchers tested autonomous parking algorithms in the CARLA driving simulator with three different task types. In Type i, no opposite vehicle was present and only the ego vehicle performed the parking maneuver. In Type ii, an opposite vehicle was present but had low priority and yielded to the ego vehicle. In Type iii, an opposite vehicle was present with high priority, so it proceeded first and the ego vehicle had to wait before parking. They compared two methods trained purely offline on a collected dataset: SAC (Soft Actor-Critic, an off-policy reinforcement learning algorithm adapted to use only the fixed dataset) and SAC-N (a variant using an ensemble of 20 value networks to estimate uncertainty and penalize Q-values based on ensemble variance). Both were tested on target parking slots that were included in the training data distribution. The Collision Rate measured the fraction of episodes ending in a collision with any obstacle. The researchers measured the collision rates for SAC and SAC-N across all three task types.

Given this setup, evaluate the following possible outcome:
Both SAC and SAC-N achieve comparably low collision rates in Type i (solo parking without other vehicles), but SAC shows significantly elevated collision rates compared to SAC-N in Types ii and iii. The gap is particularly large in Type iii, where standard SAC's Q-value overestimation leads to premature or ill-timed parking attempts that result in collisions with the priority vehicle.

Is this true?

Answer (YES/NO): NO